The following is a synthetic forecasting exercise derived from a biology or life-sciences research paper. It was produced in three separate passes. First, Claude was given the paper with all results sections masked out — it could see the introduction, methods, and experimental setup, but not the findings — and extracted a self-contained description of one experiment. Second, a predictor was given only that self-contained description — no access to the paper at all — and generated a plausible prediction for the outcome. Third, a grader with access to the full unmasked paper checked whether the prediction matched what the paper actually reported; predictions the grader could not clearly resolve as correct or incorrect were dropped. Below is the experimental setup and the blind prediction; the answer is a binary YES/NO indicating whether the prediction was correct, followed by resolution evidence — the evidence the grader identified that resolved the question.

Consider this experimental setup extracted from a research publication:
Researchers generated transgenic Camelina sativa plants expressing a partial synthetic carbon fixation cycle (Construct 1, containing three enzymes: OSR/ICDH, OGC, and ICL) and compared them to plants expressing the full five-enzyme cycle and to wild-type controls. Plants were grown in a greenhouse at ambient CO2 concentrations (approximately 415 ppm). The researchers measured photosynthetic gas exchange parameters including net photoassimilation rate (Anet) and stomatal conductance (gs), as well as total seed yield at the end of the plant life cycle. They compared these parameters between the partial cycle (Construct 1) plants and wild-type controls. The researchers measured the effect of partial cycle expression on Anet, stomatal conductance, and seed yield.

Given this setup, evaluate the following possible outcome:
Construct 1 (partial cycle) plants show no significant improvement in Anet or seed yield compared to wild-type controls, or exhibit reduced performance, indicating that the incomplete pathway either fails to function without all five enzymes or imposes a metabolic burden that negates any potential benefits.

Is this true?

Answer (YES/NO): NO